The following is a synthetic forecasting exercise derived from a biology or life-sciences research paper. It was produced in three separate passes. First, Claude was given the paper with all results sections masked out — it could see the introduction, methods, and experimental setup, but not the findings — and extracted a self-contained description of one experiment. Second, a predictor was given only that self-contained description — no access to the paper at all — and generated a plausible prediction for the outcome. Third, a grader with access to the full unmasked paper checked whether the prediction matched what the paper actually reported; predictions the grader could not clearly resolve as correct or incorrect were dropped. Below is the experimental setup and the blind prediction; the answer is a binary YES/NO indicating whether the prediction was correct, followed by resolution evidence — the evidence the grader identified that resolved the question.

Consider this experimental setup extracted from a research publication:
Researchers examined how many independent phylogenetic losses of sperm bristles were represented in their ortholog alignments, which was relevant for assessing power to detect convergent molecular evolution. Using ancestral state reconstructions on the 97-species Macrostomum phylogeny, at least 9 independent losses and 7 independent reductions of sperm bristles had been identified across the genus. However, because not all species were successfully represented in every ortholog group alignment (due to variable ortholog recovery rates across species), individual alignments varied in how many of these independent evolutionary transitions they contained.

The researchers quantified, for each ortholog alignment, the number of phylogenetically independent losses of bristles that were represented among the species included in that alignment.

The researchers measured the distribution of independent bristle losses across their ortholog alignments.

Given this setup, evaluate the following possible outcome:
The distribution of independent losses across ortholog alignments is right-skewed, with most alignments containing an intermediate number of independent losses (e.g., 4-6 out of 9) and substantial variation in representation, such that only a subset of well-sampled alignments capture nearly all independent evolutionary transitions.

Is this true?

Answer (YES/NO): NO